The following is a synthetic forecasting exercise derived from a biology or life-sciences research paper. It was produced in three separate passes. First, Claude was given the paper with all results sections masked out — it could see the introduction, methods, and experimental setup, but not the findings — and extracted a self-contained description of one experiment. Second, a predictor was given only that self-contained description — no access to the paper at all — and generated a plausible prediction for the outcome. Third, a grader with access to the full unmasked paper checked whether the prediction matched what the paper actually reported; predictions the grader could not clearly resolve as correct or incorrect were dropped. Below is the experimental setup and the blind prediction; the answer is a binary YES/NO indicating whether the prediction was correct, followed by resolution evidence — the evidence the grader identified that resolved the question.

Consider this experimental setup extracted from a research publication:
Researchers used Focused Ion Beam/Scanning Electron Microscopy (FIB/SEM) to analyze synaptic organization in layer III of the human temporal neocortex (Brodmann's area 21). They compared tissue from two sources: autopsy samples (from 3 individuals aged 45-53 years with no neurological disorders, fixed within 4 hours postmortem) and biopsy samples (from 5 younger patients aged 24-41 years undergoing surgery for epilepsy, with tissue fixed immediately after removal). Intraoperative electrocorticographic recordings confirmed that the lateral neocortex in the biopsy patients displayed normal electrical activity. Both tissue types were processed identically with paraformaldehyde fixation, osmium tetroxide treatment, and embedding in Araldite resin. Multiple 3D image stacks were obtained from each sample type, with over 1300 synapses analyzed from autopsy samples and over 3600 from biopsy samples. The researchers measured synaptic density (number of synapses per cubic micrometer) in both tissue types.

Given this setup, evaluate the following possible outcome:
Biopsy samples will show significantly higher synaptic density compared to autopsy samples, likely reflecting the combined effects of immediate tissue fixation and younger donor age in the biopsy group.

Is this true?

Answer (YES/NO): YES